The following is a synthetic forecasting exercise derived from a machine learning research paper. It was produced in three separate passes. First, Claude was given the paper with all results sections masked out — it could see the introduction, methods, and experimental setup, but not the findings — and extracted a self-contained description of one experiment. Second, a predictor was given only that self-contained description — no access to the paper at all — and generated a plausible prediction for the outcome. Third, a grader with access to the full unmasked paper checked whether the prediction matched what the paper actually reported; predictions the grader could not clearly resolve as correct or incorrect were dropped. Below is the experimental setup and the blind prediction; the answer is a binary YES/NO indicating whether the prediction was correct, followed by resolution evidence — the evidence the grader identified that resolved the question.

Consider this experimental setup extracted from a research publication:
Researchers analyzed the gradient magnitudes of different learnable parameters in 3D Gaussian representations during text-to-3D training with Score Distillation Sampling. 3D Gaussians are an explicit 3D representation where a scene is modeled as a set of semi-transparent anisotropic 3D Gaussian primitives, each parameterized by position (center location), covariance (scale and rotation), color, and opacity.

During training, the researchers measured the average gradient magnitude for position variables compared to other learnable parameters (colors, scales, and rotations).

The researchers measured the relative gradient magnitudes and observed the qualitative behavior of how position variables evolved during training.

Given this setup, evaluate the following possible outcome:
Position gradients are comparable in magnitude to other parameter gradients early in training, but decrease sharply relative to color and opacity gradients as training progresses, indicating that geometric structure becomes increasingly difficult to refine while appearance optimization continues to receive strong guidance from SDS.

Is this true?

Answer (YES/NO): NO